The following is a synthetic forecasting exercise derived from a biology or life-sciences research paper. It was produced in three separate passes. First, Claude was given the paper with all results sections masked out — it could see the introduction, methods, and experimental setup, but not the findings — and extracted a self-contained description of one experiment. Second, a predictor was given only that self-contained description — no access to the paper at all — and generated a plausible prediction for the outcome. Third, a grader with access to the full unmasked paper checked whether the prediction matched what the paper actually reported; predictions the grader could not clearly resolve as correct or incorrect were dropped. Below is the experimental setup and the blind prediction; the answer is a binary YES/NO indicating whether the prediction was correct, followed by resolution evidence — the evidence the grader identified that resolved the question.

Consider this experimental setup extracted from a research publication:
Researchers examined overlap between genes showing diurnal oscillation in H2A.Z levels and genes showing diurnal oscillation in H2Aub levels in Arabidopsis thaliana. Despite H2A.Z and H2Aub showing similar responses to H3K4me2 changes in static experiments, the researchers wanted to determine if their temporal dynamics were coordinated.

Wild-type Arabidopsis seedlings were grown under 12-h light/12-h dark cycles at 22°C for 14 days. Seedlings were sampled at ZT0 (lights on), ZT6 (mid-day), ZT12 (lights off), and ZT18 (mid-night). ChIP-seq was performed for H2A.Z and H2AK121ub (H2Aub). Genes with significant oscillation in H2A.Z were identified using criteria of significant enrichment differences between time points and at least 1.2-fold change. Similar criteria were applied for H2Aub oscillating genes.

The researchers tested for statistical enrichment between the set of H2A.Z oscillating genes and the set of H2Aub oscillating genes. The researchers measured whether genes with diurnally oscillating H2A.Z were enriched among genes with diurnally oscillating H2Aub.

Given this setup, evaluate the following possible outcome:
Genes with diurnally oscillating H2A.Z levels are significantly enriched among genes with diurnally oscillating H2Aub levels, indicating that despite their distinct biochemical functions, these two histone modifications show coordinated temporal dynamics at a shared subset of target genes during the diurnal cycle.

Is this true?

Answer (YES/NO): NO